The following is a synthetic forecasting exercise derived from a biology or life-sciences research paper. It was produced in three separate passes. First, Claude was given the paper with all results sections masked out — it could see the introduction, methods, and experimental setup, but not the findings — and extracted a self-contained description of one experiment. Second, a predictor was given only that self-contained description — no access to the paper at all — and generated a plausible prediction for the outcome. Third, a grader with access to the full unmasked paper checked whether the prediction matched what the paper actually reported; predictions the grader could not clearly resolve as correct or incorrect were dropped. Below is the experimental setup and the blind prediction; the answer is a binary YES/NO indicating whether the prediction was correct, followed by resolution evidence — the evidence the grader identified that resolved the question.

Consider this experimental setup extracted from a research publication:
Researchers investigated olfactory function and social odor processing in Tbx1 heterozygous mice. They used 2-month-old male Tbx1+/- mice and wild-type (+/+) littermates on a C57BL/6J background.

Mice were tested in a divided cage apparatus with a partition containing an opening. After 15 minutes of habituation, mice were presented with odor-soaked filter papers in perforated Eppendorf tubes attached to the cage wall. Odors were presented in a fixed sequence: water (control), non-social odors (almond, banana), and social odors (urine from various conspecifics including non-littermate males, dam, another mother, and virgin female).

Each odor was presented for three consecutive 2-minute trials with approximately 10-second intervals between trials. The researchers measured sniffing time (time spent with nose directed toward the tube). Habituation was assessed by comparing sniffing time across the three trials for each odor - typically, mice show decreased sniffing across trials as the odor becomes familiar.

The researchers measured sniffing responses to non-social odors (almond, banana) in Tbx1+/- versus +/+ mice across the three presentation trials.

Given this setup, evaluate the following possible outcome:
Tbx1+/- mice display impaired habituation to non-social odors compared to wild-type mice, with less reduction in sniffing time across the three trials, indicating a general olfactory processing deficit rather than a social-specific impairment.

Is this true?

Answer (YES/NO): NO